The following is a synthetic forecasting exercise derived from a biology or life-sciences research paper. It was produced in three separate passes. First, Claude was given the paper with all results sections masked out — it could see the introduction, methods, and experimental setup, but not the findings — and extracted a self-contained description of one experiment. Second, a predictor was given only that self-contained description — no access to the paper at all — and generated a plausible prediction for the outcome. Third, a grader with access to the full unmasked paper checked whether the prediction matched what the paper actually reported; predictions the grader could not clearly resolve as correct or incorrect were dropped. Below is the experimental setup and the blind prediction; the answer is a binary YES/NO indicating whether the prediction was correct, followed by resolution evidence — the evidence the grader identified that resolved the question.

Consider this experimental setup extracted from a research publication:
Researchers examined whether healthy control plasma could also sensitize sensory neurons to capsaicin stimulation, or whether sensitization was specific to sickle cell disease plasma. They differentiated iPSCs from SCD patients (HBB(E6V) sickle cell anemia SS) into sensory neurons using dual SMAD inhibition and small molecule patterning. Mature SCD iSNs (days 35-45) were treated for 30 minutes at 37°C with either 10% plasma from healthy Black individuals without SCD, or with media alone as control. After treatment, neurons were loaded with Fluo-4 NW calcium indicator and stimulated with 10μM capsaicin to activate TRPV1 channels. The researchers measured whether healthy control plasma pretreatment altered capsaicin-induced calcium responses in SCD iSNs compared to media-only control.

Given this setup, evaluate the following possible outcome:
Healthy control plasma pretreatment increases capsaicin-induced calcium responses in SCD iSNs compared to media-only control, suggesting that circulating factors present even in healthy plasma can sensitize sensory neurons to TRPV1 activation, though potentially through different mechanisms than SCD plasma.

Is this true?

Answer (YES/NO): NO